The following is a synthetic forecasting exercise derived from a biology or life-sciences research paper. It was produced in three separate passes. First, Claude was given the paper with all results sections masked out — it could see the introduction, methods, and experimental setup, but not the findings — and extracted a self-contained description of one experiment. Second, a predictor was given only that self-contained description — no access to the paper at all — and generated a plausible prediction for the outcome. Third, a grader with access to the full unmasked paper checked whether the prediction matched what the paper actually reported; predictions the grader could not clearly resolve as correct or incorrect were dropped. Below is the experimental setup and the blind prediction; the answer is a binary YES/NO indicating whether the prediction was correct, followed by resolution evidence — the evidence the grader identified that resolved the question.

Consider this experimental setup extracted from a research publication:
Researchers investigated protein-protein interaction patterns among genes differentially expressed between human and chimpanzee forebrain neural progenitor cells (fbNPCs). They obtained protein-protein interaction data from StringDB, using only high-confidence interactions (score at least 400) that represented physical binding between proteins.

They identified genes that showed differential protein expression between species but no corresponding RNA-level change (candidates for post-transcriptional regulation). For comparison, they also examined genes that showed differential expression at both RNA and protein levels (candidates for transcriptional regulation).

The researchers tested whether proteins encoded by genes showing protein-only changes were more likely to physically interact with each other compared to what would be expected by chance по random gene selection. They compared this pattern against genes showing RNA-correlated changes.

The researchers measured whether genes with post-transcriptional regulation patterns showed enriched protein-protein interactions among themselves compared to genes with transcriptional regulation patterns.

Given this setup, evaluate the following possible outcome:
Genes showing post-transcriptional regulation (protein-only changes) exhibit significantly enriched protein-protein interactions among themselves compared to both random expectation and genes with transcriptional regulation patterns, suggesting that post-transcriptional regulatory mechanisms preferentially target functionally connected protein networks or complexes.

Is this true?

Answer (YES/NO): NO